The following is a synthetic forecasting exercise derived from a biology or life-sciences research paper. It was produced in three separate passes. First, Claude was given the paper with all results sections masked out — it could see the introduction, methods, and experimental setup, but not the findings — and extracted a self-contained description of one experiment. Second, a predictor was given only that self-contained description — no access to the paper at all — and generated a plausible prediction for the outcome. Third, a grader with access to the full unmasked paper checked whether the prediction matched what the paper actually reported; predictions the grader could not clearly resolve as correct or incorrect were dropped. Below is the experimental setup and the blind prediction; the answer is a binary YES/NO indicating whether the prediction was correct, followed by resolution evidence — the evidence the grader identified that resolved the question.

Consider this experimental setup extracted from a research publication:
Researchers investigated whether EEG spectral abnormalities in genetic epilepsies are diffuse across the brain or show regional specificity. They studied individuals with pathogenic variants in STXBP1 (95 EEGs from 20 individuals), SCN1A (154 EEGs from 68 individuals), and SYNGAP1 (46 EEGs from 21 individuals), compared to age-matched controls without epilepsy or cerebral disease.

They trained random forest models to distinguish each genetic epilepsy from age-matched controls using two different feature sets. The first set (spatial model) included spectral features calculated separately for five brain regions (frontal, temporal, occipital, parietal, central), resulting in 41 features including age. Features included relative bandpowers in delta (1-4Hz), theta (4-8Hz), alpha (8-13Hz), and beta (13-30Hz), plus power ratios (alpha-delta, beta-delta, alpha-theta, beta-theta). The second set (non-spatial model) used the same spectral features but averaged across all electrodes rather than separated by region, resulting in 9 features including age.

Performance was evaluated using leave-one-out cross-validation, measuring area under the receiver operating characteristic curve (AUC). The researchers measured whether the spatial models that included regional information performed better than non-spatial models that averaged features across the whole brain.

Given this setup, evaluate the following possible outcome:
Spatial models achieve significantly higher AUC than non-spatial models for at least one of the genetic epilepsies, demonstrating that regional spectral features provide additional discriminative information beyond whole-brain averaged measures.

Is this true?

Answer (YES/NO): YES